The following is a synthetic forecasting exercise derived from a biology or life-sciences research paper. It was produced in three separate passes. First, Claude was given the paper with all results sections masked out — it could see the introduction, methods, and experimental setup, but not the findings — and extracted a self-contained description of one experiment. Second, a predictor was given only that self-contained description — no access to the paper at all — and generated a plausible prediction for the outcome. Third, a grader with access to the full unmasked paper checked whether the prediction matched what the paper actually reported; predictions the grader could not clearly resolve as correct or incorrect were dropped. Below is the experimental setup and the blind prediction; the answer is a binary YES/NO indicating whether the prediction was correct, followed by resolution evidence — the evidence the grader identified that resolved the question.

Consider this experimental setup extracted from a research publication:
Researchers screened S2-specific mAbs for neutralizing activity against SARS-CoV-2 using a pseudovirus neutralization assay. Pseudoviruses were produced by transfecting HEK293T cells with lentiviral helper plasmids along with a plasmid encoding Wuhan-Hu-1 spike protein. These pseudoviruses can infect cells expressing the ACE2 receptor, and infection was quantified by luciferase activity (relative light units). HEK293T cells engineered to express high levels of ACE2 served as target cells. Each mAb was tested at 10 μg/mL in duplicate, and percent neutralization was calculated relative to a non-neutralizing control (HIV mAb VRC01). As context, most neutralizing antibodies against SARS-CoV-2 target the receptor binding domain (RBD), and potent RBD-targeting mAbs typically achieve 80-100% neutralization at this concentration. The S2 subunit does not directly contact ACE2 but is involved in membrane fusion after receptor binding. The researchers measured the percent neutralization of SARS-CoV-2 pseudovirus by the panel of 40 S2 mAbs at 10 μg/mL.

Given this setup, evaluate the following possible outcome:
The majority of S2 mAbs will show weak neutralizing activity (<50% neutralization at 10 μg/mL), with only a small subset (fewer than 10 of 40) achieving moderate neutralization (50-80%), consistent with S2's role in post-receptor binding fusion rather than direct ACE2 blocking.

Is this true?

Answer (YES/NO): YES